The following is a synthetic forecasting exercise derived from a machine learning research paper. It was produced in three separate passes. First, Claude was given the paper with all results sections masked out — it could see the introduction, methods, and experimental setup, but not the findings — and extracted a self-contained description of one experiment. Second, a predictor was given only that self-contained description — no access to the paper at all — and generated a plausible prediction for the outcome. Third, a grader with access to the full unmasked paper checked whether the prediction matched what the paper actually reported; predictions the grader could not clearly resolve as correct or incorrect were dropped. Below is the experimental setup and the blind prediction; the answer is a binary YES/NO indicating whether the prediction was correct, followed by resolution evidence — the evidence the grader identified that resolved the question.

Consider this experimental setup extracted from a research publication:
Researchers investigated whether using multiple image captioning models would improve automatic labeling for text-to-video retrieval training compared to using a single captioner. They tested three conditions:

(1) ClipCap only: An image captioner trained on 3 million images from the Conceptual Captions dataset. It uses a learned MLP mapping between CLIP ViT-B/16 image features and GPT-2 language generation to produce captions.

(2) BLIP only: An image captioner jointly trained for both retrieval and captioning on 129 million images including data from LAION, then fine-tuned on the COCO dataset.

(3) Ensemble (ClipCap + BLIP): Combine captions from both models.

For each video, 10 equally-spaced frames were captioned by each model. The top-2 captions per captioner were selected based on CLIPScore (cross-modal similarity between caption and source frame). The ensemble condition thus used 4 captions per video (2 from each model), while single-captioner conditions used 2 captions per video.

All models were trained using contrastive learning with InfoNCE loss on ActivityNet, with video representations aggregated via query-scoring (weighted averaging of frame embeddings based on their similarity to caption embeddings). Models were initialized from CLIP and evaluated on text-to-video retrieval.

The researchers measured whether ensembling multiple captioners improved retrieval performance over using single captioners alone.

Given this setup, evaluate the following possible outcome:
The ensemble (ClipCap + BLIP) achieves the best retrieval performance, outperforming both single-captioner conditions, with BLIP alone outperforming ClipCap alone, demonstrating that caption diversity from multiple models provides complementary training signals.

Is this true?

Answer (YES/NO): YES